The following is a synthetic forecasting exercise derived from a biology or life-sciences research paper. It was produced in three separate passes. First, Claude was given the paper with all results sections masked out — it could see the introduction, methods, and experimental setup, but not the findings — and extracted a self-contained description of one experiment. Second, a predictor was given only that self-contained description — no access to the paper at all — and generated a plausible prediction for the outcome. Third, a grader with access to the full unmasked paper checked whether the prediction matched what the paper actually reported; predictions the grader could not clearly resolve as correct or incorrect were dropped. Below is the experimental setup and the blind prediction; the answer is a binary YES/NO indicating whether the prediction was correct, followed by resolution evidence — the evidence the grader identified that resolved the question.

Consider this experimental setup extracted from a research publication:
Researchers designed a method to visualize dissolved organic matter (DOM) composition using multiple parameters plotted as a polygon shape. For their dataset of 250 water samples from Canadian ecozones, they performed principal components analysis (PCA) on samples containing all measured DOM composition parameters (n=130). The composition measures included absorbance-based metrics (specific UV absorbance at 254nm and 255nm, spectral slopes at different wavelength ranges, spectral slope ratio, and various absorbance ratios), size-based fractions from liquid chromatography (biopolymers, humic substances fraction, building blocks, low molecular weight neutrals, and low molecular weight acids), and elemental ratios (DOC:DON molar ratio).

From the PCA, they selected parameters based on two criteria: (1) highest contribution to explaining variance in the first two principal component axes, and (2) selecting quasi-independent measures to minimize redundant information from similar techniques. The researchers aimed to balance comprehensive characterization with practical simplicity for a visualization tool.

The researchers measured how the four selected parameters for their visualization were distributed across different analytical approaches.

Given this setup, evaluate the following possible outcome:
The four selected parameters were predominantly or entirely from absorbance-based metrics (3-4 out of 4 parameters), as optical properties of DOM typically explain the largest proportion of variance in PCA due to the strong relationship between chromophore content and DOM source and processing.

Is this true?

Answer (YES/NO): NO